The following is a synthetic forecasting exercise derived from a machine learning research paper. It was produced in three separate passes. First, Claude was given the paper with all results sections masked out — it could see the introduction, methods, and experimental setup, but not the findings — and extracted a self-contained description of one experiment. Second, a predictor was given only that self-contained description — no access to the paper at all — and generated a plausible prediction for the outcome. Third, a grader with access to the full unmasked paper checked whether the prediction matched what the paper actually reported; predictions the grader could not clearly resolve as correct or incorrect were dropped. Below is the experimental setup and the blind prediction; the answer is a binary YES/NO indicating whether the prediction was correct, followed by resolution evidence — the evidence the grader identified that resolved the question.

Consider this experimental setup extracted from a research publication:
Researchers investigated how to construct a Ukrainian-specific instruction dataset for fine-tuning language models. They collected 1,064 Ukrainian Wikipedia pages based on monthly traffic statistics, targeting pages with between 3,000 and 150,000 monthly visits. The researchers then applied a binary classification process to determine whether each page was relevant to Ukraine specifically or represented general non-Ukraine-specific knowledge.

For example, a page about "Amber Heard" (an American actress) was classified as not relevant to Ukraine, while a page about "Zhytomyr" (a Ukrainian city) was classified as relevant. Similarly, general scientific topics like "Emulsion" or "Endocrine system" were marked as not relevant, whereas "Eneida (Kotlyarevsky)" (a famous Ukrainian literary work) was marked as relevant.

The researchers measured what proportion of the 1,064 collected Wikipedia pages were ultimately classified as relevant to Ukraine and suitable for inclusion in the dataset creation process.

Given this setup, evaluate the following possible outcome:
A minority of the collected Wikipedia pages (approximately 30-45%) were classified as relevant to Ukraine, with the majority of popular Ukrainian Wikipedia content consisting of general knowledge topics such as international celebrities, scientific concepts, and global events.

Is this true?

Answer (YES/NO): YES